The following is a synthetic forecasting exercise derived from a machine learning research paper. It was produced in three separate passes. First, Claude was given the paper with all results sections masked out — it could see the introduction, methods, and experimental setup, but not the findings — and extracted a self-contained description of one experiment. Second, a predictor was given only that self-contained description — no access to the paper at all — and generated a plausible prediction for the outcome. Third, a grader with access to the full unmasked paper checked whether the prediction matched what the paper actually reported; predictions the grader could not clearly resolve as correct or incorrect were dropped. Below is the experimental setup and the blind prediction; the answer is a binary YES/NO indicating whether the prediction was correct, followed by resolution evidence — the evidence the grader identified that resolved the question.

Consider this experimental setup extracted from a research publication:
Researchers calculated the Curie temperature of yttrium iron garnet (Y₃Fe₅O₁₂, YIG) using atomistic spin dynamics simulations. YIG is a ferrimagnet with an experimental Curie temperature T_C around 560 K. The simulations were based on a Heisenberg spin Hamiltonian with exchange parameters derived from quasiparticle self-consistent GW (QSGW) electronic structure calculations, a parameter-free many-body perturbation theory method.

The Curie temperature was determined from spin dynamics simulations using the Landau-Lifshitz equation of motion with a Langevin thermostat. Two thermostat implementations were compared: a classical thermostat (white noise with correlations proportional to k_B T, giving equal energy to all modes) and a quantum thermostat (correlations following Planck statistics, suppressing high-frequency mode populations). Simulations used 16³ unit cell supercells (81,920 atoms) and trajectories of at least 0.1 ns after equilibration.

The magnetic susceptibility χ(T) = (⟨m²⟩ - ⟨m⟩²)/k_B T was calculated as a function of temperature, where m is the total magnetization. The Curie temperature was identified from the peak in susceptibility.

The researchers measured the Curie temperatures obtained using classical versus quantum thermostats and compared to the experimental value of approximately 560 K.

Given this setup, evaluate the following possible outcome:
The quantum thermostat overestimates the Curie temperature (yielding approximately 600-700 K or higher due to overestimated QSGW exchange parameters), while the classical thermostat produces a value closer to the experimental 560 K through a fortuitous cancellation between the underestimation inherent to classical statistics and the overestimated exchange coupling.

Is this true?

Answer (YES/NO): NO